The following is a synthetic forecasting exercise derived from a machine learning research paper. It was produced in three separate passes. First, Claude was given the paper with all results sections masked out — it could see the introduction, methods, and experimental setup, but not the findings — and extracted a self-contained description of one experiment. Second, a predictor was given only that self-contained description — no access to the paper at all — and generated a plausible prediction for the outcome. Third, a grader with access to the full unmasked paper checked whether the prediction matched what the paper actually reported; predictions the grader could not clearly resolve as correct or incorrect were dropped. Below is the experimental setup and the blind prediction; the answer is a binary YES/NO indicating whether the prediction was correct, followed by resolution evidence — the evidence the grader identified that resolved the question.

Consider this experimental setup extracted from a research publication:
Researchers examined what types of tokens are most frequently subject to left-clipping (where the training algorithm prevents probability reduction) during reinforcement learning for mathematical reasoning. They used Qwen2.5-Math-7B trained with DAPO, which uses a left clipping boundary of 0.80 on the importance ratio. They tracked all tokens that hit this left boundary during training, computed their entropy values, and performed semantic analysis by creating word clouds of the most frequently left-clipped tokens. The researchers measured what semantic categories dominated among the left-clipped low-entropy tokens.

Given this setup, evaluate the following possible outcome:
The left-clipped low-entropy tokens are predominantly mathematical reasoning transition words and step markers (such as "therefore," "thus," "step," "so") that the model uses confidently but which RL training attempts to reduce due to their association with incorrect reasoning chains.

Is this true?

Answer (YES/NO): NO